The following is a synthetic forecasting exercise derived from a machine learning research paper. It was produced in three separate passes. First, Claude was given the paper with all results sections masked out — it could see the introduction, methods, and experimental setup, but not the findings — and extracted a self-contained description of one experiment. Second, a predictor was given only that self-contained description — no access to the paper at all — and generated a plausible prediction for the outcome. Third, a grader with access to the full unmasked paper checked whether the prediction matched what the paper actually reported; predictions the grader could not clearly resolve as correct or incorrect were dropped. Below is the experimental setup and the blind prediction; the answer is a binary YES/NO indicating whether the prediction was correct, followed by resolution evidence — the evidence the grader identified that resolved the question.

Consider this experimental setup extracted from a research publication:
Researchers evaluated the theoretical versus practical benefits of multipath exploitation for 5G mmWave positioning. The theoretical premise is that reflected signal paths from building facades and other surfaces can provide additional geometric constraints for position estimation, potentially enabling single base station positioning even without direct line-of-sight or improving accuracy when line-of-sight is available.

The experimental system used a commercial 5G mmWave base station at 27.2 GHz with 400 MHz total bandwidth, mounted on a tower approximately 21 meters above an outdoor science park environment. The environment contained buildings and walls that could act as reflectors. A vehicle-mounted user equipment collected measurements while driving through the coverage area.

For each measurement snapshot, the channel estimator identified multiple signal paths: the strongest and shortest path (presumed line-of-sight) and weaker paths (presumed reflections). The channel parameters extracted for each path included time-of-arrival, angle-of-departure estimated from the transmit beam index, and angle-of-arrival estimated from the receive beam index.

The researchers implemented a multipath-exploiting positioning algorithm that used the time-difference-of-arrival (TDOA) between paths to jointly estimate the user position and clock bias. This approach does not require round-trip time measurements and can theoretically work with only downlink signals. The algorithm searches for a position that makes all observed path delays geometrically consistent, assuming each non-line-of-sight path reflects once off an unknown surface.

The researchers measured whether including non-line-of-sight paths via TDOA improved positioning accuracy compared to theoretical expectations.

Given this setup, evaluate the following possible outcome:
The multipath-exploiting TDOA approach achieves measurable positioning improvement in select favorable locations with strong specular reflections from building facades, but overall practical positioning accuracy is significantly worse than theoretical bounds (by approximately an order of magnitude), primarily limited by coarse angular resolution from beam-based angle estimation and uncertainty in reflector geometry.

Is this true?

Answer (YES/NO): NO